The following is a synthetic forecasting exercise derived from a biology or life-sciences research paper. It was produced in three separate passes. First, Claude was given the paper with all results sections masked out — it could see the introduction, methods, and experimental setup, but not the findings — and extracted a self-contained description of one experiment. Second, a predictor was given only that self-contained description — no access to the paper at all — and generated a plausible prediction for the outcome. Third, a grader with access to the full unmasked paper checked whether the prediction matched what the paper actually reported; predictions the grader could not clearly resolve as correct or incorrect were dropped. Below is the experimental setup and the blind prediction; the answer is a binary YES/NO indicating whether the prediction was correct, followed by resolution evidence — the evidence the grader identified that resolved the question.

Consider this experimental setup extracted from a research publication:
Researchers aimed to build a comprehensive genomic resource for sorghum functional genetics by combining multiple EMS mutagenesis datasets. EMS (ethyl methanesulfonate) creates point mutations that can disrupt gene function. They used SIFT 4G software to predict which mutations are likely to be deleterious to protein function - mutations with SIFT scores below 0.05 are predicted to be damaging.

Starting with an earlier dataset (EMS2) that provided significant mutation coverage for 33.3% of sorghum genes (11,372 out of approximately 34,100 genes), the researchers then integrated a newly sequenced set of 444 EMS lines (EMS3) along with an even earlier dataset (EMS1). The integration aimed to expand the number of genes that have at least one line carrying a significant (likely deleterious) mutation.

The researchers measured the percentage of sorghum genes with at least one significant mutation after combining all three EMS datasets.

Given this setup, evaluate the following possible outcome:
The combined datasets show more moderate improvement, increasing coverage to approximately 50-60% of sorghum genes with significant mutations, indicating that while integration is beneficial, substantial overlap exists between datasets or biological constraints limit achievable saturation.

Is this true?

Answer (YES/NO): NO